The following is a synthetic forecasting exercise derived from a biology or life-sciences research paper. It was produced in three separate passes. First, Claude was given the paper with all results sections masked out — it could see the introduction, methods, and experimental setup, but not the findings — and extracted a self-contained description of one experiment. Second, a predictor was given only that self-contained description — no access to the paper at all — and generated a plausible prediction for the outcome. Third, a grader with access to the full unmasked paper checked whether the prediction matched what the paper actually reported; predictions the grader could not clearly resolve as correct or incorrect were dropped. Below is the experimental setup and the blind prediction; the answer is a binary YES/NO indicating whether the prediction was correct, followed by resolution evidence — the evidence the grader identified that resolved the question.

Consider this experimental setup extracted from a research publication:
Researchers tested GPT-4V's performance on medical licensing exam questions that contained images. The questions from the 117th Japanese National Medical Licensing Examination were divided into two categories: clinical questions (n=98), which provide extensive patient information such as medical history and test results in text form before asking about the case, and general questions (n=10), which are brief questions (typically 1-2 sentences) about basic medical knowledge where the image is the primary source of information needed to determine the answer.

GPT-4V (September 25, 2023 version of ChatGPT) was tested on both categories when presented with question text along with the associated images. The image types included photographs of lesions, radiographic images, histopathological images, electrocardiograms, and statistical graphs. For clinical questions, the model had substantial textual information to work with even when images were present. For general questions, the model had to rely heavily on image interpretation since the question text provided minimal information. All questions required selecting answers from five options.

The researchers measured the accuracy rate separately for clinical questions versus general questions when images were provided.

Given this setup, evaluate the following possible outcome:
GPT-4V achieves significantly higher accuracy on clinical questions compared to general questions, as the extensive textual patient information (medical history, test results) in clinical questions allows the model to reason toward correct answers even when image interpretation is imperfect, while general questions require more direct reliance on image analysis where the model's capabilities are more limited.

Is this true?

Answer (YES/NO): YES